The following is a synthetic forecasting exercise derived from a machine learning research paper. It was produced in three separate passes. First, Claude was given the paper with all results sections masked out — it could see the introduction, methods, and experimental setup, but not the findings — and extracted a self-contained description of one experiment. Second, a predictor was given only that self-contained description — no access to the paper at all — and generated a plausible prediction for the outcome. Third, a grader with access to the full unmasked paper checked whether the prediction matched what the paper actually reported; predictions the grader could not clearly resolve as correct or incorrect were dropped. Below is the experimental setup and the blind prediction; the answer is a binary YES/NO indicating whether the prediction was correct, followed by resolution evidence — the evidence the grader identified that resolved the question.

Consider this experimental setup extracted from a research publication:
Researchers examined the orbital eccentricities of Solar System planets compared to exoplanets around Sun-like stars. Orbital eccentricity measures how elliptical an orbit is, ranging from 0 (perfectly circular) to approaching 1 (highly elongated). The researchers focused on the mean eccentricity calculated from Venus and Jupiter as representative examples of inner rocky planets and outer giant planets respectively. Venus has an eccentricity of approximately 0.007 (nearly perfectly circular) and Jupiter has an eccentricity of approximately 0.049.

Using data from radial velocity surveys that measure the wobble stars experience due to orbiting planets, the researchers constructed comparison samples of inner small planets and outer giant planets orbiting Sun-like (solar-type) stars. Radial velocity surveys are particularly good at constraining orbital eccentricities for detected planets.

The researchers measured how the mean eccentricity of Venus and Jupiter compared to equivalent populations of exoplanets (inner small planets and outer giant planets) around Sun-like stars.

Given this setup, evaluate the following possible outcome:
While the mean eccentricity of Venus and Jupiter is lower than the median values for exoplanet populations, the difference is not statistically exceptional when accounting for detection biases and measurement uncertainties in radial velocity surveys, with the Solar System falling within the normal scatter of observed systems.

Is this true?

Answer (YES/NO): NO